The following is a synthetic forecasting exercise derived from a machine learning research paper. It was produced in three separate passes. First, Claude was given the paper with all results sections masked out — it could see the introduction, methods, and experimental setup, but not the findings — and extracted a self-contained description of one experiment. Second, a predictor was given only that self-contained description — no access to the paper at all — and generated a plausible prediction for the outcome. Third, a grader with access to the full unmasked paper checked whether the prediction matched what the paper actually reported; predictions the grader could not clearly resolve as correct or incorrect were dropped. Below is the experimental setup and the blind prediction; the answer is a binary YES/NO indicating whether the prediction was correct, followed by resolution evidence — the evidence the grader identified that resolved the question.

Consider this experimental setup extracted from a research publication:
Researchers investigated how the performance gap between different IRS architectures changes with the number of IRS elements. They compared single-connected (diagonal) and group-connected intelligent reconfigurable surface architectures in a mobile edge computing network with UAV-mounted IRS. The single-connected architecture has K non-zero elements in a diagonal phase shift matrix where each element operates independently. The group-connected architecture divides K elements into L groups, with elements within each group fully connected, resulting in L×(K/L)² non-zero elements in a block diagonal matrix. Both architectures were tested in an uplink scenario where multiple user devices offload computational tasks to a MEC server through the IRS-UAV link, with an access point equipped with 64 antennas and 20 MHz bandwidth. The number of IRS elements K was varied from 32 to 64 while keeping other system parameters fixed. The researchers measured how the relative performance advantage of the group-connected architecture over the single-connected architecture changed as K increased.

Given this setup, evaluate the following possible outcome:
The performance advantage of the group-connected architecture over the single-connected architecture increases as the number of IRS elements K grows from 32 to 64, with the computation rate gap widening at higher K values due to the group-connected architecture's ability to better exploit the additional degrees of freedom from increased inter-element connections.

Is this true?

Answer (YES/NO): NO